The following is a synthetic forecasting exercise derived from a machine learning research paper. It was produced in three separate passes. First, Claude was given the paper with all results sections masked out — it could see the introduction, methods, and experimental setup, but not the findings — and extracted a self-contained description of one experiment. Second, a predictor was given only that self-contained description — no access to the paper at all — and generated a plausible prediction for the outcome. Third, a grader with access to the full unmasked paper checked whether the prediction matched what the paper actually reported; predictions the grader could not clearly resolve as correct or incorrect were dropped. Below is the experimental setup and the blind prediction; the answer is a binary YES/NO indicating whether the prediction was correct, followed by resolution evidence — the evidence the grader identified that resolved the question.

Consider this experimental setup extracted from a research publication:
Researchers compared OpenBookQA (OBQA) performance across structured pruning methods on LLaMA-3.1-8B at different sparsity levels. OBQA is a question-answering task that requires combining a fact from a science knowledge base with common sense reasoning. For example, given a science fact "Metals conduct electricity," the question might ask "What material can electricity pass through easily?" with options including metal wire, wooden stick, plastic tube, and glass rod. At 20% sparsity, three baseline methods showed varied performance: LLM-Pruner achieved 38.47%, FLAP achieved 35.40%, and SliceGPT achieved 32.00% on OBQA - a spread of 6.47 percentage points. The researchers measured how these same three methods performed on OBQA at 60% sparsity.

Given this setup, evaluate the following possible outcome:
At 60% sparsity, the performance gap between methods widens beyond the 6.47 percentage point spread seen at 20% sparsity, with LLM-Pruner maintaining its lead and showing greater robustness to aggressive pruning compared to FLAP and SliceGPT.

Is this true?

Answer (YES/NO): NO